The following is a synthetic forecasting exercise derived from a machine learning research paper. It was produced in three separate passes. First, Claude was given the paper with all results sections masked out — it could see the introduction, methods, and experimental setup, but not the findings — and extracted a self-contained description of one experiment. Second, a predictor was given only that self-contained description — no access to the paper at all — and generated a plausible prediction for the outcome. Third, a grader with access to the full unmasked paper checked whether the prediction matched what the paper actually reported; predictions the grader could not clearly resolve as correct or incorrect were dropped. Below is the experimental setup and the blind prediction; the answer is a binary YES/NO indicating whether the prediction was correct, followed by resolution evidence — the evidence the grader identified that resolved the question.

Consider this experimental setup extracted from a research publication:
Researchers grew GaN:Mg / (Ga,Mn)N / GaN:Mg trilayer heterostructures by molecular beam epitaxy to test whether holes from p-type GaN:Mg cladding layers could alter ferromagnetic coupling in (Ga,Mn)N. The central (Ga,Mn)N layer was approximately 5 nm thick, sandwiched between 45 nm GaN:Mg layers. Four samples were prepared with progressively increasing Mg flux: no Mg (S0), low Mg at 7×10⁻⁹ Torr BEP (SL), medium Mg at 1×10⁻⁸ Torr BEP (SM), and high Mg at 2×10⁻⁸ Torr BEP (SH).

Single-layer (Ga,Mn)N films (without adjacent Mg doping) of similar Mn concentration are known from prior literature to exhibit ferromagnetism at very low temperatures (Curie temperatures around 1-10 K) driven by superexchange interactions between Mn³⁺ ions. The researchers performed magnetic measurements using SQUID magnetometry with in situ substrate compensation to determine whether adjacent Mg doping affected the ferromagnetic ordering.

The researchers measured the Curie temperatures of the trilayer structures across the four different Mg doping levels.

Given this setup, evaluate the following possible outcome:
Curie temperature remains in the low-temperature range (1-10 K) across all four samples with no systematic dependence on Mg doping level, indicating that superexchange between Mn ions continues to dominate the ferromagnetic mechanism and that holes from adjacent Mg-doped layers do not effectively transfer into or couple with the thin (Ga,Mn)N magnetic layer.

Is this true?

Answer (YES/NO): YES